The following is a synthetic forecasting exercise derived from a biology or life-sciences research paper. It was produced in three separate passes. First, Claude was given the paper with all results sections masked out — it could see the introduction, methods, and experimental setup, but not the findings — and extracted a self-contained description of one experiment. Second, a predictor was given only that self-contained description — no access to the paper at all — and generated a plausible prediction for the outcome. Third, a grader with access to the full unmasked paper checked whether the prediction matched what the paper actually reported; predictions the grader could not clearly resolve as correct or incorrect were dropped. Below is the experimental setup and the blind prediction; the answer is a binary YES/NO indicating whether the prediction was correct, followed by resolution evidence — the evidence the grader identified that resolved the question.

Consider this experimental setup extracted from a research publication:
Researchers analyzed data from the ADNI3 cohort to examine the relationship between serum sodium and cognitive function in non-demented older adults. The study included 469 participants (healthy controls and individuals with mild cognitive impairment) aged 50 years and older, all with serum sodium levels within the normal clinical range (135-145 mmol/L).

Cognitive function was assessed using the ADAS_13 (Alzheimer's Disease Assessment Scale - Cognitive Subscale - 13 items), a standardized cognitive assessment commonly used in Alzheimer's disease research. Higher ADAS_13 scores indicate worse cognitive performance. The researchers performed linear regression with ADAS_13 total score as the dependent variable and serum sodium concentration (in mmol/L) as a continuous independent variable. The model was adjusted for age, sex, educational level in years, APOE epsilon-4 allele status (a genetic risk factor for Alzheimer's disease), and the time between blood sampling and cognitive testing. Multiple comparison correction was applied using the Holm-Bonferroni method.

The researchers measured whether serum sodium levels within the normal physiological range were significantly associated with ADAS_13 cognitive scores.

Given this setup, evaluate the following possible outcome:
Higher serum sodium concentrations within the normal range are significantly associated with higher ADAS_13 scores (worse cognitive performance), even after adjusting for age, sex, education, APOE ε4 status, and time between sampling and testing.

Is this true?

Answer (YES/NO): NO